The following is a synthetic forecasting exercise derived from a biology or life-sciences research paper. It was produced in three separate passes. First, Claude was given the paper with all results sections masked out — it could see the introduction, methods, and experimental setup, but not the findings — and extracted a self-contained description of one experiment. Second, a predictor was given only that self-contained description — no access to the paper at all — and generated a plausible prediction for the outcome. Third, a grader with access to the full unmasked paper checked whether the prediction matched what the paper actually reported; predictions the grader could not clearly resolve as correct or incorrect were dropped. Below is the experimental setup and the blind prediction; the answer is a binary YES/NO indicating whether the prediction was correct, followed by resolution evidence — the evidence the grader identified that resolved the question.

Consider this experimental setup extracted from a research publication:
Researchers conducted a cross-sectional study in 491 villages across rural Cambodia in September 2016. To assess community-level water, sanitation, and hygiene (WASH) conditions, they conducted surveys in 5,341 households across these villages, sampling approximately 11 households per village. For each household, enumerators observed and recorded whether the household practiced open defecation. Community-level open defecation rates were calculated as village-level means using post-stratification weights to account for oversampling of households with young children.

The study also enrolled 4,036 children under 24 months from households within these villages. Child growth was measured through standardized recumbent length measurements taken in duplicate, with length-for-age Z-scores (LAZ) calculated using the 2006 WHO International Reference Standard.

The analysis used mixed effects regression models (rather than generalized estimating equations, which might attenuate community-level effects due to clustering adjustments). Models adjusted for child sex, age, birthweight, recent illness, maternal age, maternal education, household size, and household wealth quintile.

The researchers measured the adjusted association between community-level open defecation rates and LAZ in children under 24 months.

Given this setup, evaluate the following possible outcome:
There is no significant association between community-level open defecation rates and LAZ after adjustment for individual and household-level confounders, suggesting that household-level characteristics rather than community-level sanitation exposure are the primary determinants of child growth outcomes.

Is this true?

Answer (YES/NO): YES